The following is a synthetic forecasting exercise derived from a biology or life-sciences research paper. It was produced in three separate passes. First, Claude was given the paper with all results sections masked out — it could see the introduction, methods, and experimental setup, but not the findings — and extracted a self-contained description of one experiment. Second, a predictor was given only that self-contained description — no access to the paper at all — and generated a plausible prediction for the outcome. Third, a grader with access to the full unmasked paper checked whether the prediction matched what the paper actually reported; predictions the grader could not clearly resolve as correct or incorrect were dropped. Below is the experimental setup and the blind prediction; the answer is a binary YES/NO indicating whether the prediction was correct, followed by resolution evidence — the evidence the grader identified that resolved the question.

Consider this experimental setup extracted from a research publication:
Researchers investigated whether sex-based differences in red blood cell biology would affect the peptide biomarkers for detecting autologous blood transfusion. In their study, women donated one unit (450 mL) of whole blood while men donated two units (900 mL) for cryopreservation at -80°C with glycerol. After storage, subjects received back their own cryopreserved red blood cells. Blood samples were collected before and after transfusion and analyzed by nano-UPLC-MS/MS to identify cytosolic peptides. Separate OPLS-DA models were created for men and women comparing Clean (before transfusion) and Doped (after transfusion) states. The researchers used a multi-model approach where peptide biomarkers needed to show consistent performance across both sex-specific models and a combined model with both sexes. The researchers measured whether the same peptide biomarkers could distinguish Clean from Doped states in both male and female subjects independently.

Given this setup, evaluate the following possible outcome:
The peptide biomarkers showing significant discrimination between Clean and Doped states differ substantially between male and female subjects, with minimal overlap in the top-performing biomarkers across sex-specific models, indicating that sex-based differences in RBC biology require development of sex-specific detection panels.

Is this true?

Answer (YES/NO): NO